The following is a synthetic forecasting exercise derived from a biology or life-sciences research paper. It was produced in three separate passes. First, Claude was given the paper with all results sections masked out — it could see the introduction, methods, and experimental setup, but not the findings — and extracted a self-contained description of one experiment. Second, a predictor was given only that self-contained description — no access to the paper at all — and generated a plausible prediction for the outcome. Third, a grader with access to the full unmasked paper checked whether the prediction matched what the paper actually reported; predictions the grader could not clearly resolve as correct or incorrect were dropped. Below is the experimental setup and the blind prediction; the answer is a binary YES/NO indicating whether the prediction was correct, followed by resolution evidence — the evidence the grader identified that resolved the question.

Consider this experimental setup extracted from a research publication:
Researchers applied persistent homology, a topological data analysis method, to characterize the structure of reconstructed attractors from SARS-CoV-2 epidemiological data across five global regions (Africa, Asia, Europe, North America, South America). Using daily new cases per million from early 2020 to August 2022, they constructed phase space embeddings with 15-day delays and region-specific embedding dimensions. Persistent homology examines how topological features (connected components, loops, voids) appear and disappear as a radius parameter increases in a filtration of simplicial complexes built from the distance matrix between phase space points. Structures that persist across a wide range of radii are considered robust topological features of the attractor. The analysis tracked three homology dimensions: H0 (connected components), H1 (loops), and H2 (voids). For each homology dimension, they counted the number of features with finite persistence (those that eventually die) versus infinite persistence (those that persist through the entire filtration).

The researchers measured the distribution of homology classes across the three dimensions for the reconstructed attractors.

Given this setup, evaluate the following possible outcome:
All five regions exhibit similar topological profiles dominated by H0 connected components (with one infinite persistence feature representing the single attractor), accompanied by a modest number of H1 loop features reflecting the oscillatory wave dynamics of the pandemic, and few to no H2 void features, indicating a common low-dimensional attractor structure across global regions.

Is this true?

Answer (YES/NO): NO